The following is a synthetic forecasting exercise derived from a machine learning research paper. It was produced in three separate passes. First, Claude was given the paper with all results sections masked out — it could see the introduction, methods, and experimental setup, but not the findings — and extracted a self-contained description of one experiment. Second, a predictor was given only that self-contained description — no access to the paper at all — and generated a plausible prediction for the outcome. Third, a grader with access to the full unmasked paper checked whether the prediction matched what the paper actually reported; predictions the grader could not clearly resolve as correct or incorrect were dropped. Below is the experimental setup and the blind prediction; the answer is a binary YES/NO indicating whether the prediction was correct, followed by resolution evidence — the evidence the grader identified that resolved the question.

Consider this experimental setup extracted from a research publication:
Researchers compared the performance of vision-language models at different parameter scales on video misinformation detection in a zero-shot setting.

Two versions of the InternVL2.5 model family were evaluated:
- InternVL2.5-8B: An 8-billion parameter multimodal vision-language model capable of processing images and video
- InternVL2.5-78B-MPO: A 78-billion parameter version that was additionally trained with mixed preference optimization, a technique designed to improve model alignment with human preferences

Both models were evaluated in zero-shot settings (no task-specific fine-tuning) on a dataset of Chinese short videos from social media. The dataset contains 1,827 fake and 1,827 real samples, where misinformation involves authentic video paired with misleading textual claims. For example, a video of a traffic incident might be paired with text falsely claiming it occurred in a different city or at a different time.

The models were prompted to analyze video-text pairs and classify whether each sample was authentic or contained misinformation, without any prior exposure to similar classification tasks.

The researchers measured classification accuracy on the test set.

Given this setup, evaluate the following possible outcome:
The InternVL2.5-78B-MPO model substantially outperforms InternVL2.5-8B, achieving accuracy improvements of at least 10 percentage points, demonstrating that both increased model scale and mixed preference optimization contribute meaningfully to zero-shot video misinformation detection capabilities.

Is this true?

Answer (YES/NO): NO